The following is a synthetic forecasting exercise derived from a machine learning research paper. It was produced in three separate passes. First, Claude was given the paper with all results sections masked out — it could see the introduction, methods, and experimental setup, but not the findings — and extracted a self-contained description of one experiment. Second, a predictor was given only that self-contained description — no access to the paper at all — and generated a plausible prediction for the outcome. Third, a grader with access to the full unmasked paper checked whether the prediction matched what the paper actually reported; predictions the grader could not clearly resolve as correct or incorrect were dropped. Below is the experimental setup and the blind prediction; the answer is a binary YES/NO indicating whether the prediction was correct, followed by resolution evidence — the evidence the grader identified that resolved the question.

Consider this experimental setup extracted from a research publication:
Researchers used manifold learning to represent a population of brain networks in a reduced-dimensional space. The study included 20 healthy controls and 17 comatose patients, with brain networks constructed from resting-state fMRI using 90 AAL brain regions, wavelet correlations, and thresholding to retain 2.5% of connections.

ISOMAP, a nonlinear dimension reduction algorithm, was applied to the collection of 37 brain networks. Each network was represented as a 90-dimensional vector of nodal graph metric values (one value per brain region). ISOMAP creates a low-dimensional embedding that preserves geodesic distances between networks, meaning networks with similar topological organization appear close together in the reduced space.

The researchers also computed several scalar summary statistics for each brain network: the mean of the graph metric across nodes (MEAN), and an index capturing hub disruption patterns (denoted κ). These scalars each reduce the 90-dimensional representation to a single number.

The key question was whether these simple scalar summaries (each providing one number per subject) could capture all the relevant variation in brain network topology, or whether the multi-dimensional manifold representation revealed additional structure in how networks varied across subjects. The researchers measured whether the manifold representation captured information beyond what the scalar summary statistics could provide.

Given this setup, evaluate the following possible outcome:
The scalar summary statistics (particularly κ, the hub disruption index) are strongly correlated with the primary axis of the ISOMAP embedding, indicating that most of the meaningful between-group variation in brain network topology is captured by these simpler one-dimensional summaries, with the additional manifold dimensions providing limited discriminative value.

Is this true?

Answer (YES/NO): YES